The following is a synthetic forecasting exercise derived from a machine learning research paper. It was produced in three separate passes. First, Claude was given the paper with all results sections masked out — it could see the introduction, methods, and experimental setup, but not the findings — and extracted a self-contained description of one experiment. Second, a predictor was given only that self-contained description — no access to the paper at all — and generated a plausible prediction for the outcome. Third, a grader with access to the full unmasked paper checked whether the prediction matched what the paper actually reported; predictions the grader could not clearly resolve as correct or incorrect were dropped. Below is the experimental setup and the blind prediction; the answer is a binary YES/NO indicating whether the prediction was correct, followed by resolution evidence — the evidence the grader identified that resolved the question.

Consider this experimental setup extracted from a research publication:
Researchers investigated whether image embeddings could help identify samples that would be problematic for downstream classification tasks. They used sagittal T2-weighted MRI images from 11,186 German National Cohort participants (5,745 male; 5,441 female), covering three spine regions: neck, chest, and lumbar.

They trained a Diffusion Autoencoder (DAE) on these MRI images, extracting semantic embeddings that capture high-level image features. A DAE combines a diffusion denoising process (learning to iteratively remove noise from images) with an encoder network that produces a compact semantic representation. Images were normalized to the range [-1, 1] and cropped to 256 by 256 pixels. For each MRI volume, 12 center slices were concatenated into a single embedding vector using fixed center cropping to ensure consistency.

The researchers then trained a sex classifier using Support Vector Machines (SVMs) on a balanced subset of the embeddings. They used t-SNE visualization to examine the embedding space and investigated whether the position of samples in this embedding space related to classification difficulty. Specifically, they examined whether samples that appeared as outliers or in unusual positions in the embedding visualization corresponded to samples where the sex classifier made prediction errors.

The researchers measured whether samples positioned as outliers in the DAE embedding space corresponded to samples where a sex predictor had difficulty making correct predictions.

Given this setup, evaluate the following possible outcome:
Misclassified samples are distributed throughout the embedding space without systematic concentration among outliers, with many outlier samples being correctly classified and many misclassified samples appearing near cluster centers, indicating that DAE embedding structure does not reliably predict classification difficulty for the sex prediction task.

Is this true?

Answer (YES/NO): NO